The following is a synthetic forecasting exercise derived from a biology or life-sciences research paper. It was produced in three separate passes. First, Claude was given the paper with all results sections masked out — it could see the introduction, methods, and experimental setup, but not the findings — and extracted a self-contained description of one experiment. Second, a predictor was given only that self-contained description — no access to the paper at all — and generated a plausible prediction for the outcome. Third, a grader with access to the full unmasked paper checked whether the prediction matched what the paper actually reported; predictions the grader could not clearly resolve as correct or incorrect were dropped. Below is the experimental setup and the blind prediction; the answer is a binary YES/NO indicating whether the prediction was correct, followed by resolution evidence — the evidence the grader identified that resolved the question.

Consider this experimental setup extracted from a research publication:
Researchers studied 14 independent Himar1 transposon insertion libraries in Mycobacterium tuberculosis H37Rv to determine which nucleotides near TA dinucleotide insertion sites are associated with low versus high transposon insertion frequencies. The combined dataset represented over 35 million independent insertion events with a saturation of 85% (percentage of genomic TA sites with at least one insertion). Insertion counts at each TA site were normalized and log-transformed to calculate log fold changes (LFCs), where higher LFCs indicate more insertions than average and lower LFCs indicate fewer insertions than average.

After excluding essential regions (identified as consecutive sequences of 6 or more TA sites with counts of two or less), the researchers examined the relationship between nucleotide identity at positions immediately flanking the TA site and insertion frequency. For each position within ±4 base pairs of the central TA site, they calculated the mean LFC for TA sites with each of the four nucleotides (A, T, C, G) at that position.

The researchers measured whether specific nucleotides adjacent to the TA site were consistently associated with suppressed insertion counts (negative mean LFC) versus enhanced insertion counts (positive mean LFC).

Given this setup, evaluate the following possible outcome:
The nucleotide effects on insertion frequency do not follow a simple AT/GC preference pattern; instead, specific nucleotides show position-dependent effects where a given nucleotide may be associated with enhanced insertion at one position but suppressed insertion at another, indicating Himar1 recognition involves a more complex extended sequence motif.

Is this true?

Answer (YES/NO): YES